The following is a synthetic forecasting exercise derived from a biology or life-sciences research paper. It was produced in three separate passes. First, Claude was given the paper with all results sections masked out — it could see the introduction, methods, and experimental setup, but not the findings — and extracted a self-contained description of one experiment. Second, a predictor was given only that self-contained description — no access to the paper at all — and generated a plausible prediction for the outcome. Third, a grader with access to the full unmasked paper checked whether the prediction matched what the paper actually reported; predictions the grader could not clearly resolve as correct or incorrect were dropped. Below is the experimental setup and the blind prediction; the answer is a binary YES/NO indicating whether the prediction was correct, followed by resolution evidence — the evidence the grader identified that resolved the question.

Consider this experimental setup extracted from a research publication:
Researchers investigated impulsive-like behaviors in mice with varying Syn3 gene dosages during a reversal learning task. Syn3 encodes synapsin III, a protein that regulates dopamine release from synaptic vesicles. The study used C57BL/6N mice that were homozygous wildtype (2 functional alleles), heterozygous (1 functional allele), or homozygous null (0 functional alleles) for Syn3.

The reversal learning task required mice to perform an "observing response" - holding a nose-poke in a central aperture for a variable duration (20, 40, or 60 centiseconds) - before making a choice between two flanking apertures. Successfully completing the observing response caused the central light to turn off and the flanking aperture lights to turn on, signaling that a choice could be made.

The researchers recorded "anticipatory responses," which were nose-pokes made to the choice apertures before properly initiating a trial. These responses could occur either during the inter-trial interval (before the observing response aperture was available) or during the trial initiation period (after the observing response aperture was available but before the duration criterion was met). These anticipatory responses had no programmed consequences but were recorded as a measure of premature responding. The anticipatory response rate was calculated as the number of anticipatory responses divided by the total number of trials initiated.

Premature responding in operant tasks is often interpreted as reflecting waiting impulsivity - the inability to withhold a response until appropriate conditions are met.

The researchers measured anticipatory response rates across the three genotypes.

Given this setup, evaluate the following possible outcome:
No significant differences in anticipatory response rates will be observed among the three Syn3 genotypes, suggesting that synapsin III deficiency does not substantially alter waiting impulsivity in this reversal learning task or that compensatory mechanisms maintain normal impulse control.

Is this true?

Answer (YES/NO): NO